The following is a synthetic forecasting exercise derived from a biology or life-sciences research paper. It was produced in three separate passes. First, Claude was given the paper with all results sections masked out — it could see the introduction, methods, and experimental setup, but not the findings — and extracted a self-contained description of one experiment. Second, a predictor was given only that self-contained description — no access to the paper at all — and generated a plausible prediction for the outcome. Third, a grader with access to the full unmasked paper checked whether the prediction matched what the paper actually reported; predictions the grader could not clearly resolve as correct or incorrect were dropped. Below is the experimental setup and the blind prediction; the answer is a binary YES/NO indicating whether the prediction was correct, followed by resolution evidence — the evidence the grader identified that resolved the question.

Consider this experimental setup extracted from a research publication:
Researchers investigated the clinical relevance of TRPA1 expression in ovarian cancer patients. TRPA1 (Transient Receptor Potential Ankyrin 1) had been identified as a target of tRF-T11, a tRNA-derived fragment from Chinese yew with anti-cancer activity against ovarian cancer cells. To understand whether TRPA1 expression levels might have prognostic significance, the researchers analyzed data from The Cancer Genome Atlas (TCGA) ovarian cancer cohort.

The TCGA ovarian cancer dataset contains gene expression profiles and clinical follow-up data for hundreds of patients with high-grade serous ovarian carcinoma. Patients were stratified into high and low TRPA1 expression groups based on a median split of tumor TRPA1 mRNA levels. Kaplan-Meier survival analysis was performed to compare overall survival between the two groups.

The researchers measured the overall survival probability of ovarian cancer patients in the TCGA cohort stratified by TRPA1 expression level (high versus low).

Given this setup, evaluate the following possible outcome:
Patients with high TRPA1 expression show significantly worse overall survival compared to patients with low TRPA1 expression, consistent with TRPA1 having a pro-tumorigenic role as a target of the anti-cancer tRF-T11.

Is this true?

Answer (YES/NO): YES